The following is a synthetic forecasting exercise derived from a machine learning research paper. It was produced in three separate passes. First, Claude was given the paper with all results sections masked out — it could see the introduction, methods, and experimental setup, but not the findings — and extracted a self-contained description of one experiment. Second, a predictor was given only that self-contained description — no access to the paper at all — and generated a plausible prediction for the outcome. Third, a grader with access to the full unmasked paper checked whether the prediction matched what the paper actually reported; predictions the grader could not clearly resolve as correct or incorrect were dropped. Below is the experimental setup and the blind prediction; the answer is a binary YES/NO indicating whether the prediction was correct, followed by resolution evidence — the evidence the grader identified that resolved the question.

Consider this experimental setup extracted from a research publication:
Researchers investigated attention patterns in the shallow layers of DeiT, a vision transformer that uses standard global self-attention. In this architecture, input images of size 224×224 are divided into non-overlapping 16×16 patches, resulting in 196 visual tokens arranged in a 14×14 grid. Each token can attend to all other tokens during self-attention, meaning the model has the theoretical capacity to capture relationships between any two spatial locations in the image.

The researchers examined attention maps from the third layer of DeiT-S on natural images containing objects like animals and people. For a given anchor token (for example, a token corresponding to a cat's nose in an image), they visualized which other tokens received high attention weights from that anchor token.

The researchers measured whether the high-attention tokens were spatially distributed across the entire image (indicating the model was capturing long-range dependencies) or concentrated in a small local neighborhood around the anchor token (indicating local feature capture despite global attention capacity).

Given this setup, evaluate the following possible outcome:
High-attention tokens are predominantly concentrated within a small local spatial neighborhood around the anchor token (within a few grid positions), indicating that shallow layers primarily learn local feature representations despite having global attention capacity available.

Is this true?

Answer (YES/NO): YES